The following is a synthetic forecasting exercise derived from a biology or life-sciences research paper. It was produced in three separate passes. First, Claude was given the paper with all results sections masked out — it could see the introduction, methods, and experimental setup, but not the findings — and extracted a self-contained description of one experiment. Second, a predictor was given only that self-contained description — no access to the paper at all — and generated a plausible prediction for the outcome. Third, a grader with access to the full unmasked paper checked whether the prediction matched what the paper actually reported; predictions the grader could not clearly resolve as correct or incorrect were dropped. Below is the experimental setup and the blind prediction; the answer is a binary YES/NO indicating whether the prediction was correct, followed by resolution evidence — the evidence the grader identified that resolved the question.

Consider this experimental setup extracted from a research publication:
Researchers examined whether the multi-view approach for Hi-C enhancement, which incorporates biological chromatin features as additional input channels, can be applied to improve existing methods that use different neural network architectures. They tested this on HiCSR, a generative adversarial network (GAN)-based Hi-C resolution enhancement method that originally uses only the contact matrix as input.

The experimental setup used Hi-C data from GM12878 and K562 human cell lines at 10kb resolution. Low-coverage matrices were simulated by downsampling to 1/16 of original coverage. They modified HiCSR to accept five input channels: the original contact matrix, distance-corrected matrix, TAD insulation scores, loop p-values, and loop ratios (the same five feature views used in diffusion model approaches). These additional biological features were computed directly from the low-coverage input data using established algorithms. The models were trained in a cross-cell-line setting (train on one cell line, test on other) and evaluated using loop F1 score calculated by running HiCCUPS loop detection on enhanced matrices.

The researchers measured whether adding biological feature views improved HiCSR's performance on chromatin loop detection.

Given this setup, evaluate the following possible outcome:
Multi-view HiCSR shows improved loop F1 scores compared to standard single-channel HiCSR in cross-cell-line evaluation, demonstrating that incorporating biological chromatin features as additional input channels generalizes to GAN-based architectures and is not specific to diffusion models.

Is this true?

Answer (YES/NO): NO